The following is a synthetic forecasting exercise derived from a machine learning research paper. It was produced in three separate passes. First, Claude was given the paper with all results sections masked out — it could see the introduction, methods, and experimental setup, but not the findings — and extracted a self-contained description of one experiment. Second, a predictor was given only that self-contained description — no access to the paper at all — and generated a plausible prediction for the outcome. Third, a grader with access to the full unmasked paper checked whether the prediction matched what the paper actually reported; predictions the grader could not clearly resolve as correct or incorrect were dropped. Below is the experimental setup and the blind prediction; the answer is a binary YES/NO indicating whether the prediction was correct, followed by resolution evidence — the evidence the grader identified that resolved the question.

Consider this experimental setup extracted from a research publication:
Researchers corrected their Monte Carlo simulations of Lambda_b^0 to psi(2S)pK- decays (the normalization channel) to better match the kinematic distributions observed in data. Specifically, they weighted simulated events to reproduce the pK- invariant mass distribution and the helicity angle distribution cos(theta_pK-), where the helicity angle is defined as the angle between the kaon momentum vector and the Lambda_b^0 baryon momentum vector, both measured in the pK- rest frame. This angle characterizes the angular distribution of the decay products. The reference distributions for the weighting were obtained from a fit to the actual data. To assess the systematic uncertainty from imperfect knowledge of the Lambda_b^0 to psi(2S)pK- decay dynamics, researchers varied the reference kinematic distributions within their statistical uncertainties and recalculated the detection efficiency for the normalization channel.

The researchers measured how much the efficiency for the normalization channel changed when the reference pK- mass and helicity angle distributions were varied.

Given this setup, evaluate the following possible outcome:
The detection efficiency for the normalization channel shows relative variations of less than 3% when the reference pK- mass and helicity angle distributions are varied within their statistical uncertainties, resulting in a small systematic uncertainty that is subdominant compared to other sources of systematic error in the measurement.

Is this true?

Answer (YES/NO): YES